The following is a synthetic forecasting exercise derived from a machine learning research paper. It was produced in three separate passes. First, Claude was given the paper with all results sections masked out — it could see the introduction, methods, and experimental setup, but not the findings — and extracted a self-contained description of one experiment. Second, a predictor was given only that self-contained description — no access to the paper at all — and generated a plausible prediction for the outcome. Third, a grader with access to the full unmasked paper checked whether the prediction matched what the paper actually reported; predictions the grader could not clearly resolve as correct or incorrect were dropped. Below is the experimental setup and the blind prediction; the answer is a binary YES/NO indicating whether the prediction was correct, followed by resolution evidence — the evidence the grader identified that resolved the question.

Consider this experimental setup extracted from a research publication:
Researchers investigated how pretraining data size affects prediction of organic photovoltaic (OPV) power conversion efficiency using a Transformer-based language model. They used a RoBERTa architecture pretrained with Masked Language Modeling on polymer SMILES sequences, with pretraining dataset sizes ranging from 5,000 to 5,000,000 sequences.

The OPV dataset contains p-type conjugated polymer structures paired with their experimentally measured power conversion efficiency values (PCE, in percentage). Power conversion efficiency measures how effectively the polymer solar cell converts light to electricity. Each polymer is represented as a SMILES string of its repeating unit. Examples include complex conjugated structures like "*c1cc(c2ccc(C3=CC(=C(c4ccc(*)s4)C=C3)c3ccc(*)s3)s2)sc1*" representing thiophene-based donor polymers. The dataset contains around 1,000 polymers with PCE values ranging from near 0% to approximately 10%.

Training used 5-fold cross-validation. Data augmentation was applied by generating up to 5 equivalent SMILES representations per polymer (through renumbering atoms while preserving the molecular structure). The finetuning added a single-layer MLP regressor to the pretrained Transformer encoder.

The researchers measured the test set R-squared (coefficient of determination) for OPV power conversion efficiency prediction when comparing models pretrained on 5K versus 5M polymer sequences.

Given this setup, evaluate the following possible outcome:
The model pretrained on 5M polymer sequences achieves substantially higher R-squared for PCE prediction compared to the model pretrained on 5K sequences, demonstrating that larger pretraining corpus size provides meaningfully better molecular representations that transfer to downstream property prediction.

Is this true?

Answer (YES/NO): YES